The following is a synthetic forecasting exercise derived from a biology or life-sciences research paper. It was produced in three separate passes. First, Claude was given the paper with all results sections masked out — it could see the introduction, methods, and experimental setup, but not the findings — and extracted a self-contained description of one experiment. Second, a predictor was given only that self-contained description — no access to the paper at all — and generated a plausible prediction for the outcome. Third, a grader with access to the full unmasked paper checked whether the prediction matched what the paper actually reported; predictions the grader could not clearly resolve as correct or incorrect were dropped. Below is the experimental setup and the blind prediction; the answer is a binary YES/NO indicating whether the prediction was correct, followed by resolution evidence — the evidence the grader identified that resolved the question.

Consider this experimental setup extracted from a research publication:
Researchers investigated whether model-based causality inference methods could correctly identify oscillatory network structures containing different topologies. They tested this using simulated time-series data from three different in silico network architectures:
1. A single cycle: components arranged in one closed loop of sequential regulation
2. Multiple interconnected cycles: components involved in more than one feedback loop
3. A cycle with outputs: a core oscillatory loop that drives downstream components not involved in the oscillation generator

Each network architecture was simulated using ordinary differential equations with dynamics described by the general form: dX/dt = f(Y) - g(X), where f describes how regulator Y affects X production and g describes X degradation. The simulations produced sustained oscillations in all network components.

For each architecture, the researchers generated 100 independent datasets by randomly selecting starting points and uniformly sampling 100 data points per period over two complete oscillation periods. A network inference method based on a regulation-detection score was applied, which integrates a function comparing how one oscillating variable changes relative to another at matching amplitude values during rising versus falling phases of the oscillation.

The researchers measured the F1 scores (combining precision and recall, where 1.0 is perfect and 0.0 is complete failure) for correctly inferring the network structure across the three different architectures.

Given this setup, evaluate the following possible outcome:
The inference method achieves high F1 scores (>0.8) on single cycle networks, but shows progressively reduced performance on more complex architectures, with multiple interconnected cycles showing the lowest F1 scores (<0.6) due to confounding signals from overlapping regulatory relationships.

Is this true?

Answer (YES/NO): NO